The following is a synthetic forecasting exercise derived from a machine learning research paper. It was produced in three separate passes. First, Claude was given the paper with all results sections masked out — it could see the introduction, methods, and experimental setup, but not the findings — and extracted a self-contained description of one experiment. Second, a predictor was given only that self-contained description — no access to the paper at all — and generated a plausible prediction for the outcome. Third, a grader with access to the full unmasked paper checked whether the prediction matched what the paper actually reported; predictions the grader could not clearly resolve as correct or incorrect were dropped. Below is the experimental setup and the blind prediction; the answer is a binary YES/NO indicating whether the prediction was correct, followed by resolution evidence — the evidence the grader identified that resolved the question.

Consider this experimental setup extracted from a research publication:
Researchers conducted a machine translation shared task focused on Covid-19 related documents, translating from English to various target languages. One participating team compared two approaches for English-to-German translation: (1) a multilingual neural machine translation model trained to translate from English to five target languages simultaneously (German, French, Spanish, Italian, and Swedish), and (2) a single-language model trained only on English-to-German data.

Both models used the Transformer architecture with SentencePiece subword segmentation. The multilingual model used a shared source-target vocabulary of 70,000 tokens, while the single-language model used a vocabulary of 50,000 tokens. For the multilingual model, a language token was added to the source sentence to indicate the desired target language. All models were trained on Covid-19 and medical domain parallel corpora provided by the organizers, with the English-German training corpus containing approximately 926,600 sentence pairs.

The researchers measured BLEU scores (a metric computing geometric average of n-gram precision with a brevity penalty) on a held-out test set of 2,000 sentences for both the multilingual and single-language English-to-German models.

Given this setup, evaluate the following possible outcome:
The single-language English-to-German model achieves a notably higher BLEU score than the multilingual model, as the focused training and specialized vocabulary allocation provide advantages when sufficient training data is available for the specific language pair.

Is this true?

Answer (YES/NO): NO